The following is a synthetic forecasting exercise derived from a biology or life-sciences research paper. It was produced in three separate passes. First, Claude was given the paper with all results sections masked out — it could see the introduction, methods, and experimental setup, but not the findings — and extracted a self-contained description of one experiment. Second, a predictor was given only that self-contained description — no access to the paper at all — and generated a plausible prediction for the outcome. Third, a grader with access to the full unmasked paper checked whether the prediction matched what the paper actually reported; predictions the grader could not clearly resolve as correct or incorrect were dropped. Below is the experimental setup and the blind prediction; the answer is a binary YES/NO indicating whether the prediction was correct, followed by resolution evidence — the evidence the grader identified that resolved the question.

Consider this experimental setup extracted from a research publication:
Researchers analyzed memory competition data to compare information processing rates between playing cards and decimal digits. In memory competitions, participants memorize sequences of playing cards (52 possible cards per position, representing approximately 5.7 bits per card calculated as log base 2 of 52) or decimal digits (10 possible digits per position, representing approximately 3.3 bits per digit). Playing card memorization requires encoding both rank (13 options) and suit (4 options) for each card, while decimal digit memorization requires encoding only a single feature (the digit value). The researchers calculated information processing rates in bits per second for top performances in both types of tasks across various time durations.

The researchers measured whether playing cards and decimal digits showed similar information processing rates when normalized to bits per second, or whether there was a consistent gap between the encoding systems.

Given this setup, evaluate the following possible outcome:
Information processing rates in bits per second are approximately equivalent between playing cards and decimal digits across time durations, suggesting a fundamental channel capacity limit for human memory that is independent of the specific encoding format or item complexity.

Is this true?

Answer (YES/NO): NO